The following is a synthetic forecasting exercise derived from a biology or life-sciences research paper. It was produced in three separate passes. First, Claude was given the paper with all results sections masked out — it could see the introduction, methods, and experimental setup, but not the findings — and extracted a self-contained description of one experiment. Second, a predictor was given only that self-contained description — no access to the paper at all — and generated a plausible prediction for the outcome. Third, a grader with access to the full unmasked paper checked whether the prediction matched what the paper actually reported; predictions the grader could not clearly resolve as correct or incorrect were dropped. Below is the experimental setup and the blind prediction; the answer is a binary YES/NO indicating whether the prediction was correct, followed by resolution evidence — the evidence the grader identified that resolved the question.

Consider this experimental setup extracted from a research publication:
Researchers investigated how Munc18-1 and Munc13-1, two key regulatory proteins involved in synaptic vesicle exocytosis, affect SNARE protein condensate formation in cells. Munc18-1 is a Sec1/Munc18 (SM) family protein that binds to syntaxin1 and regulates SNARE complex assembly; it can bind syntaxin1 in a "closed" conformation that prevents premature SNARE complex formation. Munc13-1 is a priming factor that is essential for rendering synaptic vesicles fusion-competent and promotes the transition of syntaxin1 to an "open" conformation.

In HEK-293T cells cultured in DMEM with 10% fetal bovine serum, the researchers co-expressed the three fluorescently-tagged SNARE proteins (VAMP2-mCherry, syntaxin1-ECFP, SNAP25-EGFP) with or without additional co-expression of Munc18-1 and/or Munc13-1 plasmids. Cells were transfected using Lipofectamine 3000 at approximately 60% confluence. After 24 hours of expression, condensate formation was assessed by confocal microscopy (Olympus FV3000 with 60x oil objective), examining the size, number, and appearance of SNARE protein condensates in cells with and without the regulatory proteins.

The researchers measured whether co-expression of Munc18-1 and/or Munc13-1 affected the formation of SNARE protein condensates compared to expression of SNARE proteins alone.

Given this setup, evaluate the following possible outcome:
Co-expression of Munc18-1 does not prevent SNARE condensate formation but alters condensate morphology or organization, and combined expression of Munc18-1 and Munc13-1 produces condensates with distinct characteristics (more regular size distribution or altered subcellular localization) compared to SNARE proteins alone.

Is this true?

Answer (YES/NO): NO